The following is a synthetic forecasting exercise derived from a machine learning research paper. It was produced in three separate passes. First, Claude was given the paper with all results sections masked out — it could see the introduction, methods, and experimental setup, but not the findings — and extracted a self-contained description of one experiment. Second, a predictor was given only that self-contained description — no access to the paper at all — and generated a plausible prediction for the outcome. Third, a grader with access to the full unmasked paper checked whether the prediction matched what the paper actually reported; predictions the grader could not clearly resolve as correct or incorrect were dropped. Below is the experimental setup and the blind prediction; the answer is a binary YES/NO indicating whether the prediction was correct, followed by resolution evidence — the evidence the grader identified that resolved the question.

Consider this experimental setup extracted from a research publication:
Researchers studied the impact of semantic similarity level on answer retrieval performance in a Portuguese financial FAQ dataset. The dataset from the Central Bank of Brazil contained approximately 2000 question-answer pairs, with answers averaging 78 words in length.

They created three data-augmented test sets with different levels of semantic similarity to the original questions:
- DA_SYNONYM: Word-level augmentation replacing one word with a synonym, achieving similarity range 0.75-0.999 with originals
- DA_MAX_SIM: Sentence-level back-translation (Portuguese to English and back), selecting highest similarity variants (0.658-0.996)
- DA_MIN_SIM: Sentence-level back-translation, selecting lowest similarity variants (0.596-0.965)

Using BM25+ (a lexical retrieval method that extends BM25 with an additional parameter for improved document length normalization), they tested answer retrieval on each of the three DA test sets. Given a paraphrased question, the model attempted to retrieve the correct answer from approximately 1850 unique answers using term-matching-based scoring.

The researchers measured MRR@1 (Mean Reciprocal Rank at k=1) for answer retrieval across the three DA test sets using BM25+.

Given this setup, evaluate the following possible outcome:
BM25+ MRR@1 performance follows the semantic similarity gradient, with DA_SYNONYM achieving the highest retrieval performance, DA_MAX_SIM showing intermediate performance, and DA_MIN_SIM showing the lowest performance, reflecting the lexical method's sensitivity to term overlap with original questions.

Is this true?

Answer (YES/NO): YES